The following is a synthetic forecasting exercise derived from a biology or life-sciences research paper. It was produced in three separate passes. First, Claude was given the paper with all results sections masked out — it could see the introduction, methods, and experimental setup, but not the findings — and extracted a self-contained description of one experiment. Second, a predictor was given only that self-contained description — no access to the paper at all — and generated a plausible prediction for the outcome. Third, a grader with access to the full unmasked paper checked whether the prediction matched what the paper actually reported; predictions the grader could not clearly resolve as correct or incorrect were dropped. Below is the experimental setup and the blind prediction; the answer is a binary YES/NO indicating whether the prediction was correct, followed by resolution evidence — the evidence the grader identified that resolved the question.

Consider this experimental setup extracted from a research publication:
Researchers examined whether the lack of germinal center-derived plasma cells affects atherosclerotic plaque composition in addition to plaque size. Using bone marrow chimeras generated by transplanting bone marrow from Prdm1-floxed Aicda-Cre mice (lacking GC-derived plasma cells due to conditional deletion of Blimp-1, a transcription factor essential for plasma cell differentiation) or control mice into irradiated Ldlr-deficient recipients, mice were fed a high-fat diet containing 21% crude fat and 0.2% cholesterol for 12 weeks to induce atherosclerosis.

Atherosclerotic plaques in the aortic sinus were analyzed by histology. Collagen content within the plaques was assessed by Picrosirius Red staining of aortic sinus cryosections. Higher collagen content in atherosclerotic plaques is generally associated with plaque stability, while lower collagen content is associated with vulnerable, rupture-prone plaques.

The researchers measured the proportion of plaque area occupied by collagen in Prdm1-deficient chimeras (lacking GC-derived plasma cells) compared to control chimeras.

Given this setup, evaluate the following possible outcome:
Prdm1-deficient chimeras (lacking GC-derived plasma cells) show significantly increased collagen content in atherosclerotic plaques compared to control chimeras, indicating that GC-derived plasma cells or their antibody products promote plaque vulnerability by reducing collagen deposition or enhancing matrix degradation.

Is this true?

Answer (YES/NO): NO